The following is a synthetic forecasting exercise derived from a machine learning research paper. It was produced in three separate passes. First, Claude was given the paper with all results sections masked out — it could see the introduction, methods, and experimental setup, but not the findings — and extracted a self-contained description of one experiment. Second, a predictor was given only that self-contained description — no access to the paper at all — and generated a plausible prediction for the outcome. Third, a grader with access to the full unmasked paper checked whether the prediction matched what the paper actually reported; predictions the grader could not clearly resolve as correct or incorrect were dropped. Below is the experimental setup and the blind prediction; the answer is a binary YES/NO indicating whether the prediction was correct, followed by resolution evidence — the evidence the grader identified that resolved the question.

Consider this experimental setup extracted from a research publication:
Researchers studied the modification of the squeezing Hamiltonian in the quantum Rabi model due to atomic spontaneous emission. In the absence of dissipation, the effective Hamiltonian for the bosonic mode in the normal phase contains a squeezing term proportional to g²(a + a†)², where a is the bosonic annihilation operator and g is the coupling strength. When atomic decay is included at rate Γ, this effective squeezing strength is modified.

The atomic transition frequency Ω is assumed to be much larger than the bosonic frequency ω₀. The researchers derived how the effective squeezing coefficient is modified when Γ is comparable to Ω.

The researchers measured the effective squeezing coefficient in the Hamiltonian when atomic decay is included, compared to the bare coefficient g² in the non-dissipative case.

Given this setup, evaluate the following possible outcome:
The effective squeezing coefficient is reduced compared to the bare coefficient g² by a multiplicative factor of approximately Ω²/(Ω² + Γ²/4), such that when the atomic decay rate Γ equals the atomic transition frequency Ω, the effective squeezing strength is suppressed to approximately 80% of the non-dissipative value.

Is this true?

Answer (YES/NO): NO